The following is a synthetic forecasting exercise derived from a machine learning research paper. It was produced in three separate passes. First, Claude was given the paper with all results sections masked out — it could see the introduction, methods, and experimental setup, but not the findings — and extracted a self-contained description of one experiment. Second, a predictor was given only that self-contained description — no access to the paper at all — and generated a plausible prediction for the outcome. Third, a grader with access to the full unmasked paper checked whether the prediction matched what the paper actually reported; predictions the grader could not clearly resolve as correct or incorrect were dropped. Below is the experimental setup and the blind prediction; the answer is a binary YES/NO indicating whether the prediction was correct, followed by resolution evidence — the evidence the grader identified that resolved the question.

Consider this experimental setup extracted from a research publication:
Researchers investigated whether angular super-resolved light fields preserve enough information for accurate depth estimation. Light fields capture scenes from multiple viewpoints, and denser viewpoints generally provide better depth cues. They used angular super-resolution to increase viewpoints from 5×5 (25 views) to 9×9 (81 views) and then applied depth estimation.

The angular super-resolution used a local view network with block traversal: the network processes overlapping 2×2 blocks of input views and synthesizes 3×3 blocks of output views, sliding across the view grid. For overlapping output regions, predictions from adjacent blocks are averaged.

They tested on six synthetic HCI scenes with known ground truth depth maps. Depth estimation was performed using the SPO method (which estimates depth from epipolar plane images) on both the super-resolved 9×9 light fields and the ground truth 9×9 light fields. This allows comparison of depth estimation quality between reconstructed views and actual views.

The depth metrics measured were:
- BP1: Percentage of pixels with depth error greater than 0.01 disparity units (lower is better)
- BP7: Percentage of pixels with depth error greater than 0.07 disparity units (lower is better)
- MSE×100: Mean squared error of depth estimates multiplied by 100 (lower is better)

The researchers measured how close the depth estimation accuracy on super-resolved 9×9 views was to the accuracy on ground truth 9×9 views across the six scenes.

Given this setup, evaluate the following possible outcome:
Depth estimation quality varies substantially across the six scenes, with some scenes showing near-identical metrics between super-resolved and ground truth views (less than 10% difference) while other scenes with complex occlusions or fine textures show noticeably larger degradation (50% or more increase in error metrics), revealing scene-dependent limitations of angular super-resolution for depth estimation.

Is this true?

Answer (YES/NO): NO